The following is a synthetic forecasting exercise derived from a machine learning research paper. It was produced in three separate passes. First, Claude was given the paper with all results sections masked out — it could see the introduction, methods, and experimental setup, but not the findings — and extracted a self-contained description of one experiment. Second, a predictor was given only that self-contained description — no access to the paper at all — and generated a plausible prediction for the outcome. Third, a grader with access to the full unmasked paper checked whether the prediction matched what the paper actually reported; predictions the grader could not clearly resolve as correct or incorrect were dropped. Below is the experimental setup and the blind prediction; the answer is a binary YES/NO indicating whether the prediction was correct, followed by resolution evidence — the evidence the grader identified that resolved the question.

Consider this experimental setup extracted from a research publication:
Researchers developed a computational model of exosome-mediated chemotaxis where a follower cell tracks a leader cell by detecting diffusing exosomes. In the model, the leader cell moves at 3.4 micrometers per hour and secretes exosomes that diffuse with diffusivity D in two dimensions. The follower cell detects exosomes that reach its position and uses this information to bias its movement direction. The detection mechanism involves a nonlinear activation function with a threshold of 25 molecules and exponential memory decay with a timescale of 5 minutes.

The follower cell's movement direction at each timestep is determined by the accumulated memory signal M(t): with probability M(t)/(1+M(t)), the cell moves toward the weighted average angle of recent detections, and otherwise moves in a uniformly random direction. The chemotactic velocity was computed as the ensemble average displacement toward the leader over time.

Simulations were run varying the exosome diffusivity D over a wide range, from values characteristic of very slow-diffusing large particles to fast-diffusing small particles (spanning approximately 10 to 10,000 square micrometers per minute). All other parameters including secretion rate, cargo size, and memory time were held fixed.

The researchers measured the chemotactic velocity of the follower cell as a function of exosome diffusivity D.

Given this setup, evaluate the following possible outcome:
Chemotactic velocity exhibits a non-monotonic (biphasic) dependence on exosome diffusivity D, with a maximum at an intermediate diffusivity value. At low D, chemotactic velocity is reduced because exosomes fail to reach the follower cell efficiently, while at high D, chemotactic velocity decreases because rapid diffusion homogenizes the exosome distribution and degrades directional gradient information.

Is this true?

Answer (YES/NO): YES